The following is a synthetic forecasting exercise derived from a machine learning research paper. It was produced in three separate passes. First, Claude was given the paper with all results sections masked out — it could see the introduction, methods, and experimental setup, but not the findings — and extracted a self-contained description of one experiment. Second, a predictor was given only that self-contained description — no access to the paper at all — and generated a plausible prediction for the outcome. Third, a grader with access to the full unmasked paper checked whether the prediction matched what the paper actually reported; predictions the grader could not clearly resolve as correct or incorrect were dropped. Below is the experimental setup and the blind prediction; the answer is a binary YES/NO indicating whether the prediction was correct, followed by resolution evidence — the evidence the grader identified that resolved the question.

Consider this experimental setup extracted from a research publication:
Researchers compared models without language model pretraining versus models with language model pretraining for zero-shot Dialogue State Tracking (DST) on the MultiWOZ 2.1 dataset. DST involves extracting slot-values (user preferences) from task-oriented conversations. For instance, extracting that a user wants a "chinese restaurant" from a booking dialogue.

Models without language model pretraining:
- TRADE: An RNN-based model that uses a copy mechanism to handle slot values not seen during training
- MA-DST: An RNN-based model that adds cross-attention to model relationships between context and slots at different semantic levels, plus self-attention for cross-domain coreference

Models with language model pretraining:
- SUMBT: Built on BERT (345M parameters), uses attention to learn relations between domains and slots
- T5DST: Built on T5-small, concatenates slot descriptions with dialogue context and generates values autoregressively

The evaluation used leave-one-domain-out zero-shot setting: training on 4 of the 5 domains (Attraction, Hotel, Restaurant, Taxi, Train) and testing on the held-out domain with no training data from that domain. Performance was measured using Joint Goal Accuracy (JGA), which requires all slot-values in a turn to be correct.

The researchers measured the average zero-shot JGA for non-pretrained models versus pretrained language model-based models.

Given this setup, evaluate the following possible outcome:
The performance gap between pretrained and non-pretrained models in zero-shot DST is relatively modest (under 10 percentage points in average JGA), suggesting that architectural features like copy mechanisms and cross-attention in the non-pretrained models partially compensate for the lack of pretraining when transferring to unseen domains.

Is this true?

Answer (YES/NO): YES